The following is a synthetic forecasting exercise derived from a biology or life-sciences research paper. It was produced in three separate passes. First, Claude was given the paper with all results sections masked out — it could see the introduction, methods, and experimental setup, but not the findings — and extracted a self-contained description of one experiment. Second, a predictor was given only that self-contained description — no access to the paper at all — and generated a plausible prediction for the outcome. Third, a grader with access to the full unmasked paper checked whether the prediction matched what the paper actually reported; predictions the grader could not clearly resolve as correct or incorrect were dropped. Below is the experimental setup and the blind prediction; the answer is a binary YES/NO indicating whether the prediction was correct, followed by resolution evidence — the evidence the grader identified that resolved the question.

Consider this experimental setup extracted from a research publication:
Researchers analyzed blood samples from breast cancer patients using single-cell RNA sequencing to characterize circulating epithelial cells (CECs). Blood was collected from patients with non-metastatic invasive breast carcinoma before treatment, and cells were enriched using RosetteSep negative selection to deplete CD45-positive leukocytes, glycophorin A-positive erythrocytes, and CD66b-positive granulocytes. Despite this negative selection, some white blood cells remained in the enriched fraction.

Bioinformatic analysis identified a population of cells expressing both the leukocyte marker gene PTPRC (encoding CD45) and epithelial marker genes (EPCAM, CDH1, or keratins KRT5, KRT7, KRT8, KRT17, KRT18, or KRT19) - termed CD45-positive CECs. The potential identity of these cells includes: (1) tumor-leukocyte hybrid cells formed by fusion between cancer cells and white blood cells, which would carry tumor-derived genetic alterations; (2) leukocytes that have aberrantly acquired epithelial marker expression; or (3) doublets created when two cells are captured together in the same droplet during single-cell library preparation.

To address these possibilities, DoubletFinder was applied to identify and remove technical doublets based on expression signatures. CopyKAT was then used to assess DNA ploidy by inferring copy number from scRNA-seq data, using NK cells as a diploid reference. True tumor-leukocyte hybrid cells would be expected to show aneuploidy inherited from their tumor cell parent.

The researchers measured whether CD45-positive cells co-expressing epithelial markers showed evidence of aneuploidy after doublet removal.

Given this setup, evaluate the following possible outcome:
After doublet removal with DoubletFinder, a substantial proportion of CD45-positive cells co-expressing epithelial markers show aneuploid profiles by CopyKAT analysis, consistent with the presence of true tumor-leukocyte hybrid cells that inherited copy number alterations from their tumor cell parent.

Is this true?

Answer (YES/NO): NO